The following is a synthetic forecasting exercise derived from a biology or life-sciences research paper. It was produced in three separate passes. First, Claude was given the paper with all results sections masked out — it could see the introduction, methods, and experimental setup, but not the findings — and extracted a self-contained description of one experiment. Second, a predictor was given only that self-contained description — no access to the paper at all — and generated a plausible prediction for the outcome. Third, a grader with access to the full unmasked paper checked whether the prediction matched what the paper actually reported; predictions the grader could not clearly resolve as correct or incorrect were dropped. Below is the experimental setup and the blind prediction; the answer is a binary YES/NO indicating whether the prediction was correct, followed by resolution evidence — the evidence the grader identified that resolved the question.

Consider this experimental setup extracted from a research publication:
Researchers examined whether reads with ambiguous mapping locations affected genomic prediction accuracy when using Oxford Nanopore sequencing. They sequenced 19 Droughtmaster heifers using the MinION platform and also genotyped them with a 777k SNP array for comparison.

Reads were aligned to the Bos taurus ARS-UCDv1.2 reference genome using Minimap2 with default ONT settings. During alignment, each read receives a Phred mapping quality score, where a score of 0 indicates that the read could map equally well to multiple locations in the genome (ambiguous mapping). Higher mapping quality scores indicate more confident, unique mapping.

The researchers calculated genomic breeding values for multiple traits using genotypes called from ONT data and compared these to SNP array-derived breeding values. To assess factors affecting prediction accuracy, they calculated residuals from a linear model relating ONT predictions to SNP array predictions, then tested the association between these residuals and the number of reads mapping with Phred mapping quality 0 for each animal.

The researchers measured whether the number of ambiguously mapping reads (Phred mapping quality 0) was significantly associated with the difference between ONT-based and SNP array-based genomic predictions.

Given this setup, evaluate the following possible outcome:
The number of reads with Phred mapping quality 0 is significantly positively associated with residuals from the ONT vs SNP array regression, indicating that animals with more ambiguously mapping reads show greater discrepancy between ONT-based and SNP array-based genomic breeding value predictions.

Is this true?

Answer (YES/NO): NO